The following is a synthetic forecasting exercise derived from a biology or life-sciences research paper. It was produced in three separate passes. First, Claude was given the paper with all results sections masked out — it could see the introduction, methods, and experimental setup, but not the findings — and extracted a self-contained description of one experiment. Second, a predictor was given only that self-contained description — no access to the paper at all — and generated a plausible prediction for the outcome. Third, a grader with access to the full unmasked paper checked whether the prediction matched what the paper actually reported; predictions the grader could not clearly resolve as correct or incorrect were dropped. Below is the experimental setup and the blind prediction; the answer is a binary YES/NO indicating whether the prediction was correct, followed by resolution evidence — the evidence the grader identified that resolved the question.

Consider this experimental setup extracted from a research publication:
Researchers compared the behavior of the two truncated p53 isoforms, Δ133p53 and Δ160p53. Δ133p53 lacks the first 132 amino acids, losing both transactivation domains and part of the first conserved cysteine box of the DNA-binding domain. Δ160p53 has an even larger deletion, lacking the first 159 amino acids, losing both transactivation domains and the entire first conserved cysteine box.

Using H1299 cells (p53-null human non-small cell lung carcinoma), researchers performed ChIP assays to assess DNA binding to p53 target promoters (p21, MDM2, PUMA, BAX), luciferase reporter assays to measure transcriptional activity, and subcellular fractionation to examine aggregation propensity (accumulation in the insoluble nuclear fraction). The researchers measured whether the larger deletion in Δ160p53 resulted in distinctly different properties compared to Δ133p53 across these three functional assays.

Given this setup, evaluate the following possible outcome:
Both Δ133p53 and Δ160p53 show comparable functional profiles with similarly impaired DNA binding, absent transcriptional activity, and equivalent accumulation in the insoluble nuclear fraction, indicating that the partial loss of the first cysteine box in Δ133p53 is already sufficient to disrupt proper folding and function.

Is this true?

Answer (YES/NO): NO